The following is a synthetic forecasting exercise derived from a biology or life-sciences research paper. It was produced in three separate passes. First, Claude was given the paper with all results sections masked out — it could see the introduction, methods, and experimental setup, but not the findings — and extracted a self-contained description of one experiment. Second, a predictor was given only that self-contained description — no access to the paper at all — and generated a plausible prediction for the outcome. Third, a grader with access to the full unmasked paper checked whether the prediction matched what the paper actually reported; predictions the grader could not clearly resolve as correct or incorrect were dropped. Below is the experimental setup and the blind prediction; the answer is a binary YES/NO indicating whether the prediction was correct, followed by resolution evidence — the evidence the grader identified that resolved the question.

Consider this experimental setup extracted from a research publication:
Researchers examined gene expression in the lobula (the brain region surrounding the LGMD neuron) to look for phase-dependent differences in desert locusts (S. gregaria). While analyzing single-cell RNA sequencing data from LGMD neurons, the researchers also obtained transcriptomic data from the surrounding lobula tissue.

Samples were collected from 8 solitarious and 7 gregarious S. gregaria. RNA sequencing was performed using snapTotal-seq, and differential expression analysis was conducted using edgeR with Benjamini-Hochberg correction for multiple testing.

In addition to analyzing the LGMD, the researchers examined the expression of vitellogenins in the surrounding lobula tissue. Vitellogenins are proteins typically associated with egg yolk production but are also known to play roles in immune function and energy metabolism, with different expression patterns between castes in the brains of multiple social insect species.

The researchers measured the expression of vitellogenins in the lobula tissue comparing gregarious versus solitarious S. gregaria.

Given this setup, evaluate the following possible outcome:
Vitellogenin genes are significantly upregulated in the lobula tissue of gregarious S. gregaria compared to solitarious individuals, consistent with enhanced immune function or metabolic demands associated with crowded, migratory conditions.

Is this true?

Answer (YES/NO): YES